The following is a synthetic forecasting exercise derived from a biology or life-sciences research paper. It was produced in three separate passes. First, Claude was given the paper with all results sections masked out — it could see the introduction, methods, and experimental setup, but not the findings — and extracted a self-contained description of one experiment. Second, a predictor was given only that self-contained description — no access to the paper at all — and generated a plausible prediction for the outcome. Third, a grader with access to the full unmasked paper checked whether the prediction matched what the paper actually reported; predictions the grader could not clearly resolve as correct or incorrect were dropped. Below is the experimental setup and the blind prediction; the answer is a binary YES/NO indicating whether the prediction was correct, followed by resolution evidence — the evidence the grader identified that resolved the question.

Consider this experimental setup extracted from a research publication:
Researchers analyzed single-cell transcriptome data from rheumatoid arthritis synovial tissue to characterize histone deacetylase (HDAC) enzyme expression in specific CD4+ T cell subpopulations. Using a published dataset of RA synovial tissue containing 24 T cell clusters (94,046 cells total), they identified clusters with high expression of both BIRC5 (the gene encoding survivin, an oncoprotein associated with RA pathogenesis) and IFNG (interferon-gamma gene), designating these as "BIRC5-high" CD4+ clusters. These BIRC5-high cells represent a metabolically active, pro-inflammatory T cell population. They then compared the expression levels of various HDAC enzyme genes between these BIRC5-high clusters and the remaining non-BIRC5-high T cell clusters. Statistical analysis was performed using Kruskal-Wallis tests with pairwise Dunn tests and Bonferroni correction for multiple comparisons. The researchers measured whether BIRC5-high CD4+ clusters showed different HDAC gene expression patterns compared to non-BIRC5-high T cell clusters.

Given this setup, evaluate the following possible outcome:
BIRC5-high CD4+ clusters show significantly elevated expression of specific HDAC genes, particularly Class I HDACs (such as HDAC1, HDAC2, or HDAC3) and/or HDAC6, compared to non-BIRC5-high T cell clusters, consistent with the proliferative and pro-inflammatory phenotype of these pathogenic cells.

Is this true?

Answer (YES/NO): NO